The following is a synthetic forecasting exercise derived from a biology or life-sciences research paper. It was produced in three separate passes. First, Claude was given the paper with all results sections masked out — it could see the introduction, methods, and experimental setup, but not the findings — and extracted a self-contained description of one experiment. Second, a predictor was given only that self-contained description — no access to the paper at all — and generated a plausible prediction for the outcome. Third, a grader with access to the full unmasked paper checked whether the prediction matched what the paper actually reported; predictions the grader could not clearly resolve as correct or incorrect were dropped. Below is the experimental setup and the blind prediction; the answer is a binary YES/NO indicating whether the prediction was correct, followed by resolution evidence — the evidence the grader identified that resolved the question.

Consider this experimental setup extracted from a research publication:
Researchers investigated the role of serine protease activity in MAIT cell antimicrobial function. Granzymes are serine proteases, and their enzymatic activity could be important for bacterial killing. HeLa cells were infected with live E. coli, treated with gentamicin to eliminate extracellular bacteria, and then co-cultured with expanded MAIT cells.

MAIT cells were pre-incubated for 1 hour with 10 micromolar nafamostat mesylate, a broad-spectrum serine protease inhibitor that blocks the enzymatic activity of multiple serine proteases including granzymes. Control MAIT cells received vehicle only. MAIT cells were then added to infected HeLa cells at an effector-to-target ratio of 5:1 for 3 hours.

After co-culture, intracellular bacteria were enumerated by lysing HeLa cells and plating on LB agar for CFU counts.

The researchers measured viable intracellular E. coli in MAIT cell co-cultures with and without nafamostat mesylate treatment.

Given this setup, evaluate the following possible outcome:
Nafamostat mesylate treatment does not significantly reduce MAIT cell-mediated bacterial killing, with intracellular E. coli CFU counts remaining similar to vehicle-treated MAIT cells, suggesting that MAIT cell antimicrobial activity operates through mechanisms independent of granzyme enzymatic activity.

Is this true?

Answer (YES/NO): YES